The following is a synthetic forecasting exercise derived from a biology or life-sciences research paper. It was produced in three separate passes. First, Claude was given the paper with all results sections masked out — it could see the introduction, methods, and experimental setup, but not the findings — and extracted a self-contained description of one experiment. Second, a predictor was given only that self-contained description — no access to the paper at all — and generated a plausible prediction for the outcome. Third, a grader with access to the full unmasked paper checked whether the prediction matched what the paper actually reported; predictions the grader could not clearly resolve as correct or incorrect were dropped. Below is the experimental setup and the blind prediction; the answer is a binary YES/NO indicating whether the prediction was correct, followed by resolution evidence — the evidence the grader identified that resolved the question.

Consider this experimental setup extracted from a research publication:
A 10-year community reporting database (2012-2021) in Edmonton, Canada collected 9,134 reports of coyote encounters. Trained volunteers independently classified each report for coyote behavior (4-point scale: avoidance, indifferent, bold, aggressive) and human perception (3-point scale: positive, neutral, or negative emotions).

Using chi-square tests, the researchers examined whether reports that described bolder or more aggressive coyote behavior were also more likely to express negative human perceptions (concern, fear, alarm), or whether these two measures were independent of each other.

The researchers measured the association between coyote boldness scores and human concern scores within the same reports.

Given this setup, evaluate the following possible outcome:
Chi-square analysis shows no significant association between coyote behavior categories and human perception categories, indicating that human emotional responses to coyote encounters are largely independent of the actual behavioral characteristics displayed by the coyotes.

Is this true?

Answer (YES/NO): NO